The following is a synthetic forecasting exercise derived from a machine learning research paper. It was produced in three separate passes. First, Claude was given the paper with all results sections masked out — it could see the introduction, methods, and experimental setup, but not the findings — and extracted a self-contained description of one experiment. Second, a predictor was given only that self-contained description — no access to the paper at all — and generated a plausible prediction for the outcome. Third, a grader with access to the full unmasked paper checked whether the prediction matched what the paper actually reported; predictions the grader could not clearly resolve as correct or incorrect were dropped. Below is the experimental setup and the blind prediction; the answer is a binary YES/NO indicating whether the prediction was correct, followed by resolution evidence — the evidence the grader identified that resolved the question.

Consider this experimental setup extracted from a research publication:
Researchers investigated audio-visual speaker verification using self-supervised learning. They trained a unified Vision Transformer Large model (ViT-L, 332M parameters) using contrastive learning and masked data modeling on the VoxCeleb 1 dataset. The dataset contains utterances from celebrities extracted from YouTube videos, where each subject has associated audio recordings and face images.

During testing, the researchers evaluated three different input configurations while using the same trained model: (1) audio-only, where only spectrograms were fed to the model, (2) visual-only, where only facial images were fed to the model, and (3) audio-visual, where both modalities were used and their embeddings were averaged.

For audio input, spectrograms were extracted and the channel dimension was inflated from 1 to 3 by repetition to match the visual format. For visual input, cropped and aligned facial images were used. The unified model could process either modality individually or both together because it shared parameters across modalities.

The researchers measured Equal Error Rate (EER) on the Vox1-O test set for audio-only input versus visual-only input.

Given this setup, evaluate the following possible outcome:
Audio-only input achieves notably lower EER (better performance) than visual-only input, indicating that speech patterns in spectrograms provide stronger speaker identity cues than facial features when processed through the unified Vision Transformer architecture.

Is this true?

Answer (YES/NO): YES